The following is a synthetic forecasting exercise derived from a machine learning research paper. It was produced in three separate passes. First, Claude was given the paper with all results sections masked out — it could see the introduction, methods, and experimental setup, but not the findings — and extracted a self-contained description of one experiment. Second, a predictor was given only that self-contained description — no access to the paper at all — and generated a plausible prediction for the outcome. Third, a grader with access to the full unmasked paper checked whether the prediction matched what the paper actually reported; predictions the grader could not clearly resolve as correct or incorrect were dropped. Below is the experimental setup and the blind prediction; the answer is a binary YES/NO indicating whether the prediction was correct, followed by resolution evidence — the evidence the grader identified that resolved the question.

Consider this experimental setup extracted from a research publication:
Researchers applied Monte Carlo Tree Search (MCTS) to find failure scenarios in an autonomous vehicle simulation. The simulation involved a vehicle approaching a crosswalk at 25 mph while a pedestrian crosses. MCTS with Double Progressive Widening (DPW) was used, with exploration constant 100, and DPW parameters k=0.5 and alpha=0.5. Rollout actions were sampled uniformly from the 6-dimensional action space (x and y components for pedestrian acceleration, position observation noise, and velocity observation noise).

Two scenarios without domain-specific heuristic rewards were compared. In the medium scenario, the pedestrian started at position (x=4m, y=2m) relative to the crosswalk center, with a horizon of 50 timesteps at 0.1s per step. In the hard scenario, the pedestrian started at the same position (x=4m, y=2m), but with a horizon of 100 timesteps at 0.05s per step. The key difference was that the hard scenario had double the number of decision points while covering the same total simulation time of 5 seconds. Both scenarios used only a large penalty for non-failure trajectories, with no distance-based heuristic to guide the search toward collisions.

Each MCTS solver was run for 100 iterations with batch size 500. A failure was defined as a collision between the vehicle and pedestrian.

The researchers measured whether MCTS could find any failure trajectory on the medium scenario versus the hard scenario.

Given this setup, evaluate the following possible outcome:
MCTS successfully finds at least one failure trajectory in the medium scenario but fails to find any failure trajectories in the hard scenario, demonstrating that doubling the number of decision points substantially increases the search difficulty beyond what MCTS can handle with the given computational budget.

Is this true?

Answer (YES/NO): YES